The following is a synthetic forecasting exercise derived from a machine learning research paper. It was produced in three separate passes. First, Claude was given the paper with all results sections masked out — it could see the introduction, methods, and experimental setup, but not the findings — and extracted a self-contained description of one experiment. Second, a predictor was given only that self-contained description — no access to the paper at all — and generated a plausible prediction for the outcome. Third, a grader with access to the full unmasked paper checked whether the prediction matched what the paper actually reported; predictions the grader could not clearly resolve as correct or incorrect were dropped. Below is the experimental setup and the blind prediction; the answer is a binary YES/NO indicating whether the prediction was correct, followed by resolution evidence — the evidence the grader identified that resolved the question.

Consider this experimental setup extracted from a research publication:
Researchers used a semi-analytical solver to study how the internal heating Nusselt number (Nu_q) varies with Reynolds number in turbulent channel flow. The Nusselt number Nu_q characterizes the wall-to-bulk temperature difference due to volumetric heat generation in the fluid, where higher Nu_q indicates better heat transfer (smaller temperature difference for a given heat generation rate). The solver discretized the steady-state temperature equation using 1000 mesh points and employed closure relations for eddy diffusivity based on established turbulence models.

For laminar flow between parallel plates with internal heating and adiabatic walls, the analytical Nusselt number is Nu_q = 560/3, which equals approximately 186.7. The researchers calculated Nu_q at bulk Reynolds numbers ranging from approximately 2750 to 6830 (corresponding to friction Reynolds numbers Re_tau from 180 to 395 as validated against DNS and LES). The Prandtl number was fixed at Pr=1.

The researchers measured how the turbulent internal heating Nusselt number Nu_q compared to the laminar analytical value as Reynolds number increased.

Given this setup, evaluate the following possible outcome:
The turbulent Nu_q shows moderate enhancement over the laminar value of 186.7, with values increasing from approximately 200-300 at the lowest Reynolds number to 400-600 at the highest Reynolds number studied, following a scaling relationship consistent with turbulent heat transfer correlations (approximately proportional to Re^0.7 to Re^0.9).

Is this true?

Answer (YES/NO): NO